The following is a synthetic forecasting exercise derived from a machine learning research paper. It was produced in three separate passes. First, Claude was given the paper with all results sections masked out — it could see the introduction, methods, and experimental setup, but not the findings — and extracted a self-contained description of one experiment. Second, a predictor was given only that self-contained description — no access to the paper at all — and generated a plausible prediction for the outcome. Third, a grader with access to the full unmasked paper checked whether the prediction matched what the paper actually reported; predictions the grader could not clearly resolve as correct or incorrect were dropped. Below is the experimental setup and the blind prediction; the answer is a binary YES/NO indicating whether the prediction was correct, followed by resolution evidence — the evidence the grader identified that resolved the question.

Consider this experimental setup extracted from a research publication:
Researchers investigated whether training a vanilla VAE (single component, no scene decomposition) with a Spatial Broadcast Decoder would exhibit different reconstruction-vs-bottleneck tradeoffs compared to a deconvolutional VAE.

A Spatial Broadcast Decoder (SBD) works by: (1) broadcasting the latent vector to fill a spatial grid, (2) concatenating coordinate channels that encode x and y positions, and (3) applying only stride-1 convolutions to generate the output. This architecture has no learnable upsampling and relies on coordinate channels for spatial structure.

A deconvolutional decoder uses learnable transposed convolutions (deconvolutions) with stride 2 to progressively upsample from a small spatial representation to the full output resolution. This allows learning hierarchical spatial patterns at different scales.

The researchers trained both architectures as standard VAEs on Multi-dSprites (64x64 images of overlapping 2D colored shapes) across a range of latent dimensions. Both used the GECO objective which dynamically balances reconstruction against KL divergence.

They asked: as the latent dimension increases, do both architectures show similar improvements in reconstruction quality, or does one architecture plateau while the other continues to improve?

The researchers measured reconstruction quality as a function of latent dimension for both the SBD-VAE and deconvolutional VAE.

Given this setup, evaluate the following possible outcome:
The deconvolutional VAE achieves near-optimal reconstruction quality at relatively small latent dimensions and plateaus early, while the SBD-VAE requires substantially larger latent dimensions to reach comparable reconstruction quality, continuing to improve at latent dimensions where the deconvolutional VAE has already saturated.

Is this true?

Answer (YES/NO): NO